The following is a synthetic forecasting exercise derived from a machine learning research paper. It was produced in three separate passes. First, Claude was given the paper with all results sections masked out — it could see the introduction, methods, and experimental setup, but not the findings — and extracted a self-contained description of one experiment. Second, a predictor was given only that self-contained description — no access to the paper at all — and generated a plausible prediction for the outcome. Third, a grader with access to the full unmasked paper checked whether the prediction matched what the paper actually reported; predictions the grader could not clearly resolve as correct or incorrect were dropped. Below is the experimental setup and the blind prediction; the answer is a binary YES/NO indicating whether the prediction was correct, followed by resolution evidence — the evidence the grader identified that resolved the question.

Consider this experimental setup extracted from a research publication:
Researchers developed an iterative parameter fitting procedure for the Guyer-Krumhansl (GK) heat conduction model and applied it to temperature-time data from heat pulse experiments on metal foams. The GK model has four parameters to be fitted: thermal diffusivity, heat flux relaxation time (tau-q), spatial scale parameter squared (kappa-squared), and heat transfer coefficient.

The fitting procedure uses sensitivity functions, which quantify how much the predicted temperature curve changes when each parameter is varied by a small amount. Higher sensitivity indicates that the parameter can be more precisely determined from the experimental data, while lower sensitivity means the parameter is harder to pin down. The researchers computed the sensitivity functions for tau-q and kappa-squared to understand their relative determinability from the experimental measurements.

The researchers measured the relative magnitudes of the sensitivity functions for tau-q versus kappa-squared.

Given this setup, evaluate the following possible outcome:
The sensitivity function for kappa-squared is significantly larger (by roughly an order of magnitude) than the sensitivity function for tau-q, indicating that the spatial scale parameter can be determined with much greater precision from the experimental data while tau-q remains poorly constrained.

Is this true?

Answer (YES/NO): NO